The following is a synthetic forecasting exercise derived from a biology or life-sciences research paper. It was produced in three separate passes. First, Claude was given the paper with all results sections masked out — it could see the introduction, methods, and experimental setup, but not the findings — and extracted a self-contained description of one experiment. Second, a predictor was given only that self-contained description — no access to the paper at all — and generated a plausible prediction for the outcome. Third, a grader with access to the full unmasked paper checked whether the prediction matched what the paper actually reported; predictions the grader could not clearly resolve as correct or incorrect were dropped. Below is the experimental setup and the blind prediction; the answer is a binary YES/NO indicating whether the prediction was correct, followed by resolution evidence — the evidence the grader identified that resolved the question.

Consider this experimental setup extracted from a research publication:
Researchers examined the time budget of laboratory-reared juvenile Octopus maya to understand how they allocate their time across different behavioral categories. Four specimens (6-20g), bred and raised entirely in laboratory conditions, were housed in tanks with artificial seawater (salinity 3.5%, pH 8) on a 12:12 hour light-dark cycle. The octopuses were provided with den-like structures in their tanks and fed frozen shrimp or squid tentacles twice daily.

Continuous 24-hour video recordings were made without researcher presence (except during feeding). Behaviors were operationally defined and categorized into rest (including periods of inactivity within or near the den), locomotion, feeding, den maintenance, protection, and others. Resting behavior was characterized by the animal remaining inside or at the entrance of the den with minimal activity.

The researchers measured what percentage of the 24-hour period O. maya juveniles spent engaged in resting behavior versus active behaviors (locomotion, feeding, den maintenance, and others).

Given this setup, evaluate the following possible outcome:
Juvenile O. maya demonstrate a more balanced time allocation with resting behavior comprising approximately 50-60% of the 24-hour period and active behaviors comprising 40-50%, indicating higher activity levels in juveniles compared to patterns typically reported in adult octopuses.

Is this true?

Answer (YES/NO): NO